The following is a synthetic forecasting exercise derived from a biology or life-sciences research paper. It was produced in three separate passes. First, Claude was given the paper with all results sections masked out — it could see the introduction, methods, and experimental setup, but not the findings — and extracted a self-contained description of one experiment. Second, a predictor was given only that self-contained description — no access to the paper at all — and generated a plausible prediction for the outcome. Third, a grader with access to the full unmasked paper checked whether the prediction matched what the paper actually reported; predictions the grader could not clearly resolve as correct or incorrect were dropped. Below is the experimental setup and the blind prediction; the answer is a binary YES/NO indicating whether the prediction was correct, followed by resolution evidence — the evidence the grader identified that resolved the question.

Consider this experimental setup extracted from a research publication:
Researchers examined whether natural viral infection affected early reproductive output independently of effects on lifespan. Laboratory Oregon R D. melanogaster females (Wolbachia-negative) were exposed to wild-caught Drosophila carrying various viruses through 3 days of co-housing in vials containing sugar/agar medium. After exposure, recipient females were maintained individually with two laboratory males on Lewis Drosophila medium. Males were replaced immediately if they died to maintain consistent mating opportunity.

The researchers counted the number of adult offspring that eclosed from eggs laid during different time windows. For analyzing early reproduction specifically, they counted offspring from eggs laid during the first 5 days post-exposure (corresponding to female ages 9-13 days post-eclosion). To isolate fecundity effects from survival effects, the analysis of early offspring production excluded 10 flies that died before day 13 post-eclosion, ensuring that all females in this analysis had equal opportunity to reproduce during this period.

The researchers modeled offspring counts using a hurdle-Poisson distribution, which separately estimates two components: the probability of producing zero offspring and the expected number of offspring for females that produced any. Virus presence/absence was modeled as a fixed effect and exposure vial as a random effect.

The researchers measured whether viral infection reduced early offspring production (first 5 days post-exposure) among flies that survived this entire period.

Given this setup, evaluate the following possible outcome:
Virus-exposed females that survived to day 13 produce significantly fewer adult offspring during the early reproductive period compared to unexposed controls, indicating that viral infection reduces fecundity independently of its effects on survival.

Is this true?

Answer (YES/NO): NO